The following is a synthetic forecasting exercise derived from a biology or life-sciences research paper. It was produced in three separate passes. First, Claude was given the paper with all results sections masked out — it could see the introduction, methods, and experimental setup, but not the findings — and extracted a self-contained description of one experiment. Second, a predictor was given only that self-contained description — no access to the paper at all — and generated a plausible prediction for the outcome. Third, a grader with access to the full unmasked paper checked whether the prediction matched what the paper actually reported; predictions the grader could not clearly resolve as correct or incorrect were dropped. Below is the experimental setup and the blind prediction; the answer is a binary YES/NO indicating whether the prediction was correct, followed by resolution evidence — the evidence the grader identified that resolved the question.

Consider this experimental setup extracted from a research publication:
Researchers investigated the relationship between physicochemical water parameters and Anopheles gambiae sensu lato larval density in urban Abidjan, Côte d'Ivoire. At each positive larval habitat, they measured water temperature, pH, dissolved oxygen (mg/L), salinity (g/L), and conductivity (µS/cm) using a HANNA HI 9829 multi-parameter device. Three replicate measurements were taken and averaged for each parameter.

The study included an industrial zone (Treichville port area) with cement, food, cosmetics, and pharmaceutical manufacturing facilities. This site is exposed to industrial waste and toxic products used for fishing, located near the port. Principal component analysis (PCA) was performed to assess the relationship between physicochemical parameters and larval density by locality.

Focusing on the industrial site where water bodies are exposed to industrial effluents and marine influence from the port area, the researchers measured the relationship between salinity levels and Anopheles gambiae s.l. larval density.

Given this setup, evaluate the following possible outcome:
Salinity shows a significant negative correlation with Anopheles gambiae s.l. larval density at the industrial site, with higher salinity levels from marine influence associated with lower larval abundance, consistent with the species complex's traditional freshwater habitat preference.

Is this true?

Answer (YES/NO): YES